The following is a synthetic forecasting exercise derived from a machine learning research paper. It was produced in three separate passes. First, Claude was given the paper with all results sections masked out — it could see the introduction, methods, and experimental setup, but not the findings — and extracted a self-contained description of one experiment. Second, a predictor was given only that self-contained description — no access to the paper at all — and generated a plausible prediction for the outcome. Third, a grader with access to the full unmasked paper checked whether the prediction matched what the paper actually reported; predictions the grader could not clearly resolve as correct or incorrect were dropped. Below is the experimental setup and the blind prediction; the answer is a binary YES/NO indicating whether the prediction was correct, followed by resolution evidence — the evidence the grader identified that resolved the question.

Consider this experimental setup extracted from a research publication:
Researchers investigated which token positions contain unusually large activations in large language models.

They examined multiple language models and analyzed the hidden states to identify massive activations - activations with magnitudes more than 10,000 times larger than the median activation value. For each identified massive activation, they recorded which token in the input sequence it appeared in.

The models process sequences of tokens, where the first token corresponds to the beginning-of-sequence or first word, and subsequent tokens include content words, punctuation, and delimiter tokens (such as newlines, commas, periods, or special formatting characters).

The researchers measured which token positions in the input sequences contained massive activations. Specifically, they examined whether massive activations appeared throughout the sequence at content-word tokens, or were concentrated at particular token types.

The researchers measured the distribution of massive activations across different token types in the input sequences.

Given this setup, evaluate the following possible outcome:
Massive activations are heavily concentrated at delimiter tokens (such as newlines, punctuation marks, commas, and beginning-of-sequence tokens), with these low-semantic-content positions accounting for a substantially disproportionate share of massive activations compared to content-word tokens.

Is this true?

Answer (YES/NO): YES